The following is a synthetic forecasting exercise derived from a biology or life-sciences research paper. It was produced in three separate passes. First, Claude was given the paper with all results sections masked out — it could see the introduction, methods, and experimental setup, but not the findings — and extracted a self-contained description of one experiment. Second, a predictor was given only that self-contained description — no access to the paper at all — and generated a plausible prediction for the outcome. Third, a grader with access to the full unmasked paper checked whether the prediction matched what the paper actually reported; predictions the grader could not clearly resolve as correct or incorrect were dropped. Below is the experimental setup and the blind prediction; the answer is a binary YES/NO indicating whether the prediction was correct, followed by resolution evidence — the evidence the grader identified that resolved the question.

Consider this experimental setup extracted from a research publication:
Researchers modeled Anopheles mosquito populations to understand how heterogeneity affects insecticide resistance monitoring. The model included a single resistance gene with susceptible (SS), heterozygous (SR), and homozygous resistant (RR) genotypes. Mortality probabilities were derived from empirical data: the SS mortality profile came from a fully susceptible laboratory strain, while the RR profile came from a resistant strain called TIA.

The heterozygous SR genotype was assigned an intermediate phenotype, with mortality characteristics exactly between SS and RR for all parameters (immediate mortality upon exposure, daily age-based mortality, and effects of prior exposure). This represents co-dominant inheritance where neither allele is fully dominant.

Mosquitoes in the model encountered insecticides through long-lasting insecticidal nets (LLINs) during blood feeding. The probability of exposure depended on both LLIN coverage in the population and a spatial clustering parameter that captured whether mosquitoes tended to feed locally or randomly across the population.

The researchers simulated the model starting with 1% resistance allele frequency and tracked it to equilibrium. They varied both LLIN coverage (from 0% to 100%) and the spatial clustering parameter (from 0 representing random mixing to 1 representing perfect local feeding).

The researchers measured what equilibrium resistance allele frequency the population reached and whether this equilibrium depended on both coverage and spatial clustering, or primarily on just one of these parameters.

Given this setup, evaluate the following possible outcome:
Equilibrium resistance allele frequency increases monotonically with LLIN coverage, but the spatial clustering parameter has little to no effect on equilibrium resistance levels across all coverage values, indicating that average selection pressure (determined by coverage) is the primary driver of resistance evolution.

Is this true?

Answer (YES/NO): NO